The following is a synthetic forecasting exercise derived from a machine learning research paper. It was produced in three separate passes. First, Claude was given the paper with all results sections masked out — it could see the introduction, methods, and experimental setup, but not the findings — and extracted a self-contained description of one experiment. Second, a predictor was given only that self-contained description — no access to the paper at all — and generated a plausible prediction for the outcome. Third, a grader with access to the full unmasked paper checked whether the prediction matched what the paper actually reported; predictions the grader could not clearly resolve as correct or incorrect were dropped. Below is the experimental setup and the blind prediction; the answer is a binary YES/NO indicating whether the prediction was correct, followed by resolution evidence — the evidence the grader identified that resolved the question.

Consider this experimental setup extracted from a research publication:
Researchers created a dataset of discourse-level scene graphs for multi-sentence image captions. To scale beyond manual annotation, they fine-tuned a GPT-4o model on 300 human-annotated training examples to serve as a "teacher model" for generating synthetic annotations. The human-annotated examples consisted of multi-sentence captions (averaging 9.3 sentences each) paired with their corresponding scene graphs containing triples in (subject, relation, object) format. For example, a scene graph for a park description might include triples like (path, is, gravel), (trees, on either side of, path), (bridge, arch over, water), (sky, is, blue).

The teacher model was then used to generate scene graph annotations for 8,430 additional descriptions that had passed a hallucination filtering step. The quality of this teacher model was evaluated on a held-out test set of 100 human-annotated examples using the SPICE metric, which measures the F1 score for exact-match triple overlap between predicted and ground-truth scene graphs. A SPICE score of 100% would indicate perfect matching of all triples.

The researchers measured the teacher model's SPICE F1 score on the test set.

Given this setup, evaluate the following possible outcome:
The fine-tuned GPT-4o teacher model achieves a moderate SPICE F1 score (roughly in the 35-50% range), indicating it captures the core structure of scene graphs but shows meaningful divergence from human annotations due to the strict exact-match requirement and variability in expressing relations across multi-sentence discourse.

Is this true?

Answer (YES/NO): NO